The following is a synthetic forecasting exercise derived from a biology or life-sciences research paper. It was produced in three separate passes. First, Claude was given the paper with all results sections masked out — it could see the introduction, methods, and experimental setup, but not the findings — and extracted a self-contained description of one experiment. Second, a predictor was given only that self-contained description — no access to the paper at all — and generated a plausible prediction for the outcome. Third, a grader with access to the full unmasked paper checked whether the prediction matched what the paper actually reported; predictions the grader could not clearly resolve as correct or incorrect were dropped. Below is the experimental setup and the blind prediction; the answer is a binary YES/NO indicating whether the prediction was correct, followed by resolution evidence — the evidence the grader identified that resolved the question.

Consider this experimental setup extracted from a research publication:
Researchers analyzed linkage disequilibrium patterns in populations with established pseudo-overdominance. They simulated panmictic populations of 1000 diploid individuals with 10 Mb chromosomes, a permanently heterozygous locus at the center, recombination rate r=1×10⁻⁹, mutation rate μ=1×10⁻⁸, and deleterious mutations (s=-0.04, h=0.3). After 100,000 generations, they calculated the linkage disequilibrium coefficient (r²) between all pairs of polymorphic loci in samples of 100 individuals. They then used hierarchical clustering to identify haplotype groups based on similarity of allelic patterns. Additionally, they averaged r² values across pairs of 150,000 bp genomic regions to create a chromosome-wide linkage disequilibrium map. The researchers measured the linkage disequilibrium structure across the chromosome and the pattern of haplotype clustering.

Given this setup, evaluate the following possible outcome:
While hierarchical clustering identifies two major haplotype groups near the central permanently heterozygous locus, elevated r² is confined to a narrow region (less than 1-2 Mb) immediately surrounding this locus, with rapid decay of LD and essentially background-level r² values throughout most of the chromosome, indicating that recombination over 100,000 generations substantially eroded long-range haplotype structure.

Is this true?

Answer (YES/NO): NO